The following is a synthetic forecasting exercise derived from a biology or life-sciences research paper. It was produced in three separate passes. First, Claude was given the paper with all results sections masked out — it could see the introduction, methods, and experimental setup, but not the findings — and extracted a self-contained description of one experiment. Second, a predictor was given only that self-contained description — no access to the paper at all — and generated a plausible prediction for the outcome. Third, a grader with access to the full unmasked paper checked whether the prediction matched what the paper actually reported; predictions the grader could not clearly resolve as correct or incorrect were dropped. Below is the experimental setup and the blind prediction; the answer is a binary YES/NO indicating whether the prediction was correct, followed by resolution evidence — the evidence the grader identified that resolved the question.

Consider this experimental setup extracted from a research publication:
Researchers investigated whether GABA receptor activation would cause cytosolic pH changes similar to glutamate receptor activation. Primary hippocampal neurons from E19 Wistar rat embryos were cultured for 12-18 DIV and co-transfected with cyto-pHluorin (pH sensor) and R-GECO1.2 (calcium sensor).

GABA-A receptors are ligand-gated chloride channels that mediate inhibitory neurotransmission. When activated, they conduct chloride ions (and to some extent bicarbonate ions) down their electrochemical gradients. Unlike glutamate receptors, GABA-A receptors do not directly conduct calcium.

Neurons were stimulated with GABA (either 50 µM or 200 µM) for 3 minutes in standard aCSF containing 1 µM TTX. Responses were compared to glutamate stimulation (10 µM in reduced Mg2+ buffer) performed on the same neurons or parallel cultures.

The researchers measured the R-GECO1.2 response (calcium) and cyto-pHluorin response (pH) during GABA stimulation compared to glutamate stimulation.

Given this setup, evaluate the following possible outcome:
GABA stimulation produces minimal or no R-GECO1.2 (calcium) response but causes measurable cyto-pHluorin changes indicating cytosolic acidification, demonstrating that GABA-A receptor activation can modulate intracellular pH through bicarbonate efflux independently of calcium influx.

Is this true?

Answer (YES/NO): NO